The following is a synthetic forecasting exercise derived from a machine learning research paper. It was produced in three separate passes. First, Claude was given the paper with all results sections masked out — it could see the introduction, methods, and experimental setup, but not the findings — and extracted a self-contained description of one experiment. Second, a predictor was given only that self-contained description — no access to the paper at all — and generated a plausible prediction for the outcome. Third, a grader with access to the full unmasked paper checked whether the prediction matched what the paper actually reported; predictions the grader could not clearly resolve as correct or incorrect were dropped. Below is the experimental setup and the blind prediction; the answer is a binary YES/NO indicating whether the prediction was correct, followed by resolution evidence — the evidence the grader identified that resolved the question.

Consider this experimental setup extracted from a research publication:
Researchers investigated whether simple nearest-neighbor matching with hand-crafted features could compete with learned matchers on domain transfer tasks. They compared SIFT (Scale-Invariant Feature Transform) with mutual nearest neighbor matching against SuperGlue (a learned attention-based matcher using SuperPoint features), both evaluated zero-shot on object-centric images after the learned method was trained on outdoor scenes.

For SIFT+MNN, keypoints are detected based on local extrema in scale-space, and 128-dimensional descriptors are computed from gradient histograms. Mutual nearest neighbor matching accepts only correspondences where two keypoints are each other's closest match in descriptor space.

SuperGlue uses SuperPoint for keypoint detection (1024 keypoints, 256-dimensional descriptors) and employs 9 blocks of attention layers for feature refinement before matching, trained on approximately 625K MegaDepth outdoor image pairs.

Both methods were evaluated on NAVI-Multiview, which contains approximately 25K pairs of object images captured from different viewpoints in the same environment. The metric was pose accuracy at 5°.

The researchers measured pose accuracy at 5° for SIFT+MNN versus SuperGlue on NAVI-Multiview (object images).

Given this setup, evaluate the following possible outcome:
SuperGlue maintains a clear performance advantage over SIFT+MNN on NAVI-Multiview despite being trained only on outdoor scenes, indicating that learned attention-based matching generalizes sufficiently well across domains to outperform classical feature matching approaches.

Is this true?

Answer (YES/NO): YES